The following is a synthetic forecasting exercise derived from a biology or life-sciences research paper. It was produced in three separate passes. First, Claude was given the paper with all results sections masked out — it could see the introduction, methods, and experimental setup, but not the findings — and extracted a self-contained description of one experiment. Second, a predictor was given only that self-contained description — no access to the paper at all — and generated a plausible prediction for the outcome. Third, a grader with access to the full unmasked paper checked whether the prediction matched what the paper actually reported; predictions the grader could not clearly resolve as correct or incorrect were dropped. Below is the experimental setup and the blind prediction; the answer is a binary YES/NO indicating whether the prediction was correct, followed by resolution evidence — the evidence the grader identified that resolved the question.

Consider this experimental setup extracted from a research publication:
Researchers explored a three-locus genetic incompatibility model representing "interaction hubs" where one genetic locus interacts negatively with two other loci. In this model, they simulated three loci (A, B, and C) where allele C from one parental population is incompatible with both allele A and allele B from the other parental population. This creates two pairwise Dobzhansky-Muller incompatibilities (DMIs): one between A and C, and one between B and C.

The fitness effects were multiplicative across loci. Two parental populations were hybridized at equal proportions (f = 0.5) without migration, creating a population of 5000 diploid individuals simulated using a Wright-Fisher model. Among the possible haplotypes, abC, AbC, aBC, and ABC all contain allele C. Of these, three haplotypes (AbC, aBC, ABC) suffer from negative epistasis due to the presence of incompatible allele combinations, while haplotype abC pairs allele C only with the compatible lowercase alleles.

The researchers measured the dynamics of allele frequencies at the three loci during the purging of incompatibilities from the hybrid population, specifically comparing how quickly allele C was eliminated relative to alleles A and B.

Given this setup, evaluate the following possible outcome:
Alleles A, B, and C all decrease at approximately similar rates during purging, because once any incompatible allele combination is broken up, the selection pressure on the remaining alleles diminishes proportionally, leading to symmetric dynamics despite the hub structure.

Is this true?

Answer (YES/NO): NO